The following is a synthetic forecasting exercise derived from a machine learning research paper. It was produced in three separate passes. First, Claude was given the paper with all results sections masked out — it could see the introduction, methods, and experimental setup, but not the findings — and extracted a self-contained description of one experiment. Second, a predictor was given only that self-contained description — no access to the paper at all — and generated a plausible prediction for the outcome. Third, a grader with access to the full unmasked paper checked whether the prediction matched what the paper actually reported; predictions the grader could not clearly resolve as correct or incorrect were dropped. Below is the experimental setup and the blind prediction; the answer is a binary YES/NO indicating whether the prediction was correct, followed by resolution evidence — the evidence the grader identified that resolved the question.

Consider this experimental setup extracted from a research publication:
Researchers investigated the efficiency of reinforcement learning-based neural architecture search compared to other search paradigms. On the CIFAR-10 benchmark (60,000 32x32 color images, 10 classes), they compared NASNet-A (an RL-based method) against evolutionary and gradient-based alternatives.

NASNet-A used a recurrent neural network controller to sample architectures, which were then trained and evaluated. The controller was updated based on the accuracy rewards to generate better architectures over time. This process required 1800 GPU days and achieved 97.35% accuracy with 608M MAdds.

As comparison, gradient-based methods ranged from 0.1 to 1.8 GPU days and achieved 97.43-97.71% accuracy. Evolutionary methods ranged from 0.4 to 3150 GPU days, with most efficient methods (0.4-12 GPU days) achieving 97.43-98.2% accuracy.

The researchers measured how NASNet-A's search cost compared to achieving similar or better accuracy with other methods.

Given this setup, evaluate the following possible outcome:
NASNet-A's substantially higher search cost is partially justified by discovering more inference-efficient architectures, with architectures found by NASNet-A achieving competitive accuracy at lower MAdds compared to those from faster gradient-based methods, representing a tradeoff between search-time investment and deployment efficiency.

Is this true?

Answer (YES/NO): NO